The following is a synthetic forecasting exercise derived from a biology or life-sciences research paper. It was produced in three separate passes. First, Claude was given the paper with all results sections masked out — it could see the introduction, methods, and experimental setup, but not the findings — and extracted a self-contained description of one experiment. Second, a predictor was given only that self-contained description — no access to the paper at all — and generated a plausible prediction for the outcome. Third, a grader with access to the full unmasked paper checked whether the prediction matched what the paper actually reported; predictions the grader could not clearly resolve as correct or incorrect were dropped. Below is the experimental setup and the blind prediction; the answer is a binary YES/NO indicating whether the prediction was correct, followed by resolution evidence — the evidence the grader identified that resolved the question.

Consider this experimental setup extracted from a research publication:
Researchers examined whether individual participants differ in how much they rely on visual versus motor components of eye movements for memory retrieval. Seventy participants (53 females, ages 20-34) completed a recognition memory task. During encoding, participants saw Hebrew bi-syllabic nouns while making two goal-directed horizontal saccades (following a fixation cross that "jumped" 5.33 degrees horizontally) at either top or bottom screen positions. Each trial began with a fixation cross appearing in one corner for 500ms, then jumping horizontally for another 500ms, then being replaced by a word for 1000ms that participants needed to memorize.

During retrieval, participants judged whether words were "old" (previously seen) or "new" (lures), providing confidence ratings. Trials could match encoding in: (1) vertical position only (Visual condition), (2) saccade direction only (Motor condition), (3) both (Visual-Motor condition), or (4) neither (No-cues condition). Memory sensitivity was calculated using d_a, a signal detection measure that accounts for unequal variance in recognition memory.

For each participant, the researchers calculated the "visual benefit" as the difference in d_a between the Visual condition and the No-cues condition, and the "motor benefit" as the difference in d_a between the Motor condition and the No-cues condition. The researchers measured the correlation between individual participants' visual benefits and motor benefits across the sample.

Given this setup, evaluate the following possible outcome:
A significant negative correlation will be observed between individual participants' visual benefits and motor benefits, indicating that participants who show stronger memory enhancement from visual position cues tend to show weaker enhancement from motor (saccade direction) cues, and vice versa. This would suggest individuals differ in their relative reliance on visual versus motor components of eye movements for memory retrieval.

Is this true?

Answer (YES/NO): NO